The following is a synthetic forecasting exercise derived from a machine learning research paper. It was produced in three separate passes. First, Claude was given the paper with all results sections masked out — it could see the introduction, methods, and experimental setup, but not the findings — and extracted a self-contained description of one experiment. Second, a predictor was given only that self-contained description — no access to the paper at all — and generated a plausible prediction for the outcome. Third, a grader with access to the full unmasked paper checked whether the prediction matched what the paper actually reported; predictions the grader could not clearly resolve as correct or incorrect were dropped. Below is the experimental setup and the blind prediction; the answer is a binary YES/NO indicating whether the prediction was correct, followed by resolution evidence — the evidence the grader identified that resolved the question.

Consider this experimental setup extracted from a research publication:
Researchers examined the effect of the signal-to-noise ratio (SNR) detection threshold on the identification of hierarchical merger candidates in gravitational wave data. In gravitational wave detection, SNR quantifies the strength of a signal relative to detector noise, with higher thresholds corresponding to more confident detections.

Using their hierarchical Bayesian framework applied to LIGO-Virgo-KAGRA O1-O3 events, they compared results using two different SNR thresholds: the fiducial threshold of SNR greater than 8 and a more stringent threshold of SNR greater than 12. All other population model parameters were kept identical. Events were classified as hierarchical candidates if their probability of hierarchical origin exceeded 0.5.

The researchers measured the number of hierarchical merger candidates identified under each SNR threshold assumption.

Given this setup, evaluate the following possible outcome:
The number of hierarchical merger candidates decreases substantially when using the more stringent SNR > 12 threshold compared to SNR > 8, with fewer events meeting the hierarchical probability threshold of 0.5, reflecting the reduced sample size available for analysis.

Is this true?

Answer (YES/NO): NO